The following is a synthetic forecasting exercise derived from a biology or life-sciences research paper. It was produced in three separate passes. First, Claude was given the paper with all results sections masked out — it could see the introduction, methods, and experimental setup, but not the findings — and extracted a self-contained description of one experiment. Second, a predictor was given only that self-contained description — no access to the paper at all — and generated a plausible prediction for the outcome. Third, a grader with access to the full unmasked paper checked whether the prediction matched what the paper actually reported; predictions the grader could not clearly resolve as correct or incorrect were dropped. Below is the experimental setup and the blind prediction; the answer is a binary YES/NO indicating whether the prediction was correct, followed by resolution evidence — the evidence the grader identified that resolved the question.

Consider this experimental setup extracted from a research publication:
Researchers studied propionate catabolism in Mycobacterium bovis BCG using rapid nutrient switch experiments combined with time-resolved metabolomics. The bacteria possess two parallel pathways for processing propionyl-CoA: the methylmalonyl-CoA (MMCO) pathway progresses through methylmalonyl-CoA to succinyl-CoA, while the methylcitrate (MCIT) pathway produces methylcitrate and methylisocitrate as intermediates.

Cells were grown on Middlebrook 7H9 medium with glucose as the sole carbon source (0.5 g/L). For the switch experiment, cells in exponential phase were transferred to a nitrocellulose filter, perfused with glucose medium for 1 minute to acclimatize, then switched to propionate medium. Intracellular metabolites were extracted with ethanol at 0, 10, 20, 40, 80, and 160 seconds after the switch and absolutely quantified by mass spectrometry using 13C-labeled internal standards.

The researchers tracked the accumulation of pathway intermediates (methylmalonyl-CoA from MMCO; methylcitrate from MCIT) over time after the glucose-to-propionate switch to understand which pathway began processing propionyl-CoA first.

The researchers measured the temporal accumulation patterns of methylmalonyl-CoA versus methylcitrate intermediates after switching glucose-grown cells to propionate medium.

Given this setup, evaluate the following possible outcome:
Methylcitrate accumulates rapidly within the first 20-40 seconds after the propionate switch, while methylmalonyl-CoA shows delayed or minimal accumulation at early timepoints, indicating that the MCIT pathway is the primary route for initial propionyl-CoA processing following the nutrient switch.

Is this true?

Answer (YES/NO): NO